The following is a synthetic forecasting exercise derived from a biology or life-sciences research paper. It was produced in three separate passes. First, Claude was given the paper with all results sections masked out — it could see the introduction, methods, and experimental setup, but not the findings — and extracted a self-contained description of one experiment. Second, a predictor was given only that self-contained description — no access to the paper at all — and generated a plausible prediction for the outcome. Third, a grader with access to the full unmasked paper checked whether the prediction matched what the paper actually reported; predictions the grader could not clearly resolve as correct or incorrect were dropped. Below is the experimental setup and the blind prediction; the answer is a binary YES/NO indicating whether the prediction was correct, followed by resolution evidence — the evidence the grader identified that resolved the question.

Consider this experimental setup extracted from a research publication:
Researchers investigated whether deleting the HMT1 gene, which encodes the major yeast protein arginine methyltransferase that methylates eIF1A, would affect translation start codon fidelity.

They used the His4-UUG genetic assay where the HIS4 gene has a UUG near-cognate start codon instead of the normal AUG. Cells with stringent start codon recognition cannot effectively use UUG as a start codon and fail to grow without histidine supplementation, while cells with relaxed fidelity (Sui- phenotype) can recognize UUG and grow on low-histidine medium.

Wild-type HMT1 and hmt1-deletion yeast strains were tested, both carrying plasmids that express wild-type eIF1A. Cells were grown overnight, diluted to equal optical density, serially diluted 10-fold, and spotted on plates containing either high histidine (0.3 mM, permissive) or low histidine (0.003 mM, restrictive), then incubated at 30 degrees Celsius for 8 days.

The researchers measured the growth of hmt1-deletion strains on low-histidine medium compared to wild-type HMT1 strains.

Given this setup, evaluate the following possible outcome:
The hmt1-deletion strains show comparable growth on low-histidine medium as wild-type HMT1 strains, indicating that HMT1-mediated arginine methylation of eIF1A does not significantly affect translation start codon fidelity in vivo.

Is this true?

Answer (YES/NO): NO